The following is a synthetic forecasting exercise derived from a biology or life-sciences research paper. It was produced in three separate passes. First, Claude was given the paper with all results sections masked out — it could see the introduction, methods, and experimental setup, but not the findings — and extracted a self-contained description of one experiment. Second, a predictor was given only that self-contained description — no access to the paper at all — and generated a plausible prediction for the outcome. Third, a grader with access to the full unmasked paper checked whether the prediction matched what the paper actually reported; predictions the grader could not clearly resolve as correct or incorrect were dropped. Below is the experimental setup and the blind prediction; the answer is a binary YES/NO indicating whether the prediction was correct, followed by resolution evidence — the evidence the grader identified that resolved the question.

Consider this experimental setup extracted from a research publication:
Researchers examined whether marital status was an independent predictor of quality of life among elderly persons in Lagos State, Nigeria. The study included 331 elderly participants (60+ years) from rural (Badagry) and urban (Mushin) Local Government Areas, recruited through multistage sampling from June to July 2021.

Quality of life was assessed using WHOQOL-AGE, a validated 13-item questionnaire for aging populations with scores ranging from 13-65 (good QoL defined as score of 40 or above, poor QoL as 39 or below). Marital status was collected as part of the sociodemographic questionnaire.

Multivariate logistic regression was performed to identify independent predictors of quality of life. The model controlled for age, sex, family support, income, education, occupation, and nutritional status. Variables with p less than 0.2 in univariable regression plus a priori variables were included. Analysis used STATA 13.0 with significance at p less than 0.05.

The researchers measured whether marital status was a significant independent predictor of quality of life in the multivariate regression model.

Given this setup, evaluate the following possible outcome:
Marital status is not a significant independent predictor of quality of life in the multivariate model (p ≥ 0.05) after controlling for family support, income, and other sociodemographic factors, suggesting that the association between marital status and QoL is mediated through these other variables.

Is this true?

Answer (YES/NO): NO